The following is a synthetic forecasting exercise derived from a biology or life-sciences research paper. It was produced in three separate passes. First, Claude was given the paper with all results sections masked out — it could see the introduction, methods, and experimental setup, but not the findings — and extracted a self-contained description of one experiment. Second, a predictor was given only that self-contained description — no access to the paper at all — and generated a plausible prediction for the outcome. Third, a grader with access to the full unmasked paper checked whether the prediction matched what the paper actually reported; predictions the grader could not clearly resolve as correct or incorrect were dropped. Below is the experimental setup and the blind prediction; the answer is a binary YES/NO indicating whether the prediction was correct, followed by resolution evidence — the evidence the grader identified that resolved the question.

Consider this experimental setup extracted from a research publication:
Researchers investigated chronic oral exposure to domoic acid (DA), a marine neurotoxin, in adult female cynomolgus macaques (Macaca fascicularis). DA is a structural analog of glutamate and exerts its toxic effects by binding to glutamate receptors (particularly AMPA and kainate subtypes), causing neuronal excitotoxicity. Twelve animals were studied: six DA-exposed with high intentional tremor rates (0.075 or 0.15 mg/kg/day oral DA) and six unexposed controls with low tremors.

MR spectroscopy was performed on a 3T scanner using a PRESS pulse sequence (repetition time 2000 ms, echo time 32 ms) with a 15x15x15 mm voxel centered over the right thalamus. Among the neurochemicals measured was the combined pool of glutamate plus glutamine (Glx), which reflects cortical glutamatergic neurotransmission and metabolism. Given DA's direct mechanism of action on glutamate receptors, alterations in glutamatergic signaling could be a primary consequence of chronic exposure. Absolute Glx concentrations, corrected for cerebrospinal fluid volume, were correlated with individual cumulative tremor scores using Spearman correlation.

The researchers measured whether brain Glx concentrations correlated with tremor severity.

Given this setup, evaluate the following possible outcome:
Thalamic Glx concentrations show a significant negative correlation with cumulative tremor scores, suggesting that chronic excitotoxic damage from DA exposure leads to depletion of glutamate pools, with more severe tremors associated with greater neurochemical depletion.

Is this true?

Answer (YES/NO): NO